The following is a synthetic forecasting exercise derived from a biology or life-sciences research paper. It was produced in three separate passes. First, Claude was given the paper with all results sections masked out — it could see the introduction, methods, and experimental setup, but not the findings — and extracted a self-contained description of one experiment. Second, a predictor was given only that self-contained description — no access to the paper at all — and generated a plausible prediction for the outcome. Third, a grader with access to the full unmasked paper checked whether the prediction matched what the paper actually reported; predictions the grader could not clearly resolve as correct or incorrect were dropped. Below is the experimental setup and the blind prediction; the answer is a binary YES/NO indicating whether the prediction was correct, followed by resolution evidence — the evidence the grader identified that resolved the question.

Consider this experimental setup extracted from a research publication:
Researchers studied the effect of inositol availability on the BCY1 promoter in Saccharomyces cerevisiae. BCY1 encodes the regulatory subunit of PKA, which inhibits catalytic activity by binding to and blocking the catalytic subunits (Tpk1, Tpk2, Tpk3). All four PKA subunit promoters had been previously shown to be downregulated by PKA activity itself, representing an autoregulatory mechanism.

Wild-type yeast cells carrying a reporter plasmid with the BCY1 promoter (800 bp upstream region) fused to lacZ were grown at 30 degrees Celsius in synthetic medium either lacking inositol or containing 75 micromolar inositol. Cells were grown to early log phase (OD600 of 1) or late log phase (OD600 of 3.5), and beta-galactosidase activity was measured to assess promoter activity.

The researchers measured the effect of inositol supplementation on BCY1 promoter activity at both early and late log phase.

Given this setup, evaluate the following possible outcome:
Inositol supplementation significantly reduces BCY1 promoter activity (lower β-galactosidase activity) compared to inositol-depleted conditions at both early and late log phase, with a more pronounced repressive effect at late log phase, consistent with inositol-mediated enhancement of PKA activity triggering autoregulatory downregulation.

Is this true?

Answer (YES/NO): NO